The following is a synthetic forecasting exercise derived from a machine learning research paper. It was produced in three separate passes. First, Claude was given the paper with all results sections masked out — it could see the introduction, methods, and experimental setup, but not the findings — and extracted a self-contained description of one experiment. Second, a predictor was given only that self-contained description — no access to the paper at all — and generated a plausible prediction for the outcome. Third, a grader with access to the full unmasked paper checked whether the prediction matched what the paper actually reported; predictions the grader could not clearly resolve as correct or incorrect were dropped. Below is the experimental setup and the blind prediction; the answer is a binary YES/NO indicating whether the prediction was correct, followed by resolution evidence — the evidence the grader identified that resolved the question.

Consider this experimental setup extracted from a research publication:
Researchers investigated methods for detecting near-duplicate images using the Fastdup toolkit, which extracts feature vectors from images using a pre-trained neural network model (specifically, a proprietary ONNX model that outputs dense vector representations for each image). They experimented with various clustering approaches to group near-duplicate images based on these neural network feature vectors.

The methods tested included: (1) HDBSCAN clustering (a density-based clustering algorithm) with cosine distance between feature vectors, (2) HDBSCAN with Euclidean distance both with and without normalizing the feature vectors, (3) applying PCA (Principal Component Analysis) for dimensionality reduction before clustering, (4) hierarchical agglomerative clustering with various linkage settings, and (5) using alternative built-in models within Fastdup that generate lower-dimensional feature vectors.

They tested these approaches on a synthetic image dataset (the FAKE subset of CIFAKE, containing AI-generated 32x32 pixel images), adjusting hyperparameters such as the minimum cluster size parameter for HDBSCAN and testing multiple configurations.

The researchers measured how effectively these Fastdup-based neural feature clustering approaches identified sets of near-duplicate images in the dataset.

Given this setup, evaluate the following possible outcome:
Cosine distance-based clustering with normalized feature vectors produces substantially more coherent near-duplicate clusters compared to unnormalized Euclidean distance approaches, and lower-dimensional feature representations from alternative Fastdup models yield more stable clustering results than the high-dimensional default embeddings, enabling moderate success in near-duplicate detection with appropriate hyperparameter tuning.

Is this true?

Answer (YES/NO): NO